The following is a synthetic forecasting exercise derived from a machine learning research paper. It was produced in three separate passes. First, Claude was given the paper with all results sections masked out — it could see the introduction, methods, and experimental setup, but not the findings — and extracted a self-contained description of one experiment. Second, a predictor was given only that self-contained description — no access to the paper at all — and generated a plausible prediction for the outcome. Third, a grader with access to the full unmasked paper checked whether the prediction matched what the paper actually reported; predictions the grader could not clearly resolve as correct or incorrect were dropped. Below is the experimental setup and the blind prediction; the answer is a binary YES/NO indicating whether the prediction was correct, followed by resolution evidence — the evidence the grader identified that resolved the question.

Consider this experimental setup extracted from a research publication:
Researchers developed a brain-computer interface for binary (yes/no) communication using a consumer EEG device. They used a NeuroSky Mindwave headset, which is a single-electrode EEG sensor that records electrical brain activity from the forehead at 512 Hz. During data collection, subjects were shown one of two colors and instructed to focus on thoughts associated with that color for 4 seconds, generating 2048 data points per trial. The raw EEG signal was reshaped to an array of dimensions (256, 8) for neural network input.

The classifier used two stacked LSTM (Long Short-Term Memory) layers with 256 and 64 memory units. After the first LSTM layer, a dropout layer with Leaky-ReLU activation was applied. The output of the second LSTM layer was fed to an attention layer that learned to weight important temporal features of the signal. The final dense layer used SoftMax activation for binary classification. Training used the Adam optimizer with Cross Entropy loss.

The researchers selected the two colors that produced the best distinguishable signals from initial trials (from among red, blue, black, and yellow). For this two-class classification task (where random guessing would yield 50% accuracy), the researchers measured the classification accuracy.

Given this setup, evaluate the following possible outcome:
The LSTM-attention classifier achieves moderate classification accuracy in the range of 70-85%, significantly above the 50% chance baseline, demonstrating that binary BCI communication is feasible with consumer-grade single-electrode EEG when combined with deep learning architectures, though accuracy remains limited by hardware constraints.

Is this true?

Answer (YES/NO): NO